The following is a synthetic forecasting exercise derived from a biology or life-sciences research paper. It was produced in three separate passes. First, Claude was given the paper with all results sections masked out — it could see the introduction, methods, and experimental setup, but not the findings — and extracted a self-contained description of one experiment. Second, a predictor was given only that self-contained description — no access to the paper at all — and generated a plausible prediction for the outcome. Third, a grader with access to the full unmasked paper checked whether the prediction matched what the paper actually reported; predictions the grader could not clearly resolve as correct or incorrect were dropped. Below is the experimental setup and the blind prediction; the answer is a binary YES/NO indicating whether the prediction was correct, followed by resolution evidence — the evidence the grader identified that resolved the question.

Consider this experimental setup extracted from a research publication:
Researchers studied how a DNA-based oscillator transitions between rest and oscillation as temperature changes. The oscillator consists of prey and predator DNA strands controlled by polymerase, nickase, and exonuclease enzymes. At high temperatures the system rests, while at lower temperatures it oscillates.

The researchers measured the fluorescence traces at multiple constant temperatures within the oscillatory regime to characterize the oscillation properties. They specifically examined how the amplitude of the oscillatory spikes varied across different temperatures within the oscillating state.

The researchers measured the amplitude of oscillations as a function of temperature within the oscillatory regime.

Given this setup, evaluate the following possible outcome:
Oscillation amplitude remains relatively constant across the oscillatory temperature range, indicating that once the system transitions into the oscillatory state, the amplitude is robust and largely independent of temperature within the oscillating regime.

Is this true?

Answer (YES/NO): YES